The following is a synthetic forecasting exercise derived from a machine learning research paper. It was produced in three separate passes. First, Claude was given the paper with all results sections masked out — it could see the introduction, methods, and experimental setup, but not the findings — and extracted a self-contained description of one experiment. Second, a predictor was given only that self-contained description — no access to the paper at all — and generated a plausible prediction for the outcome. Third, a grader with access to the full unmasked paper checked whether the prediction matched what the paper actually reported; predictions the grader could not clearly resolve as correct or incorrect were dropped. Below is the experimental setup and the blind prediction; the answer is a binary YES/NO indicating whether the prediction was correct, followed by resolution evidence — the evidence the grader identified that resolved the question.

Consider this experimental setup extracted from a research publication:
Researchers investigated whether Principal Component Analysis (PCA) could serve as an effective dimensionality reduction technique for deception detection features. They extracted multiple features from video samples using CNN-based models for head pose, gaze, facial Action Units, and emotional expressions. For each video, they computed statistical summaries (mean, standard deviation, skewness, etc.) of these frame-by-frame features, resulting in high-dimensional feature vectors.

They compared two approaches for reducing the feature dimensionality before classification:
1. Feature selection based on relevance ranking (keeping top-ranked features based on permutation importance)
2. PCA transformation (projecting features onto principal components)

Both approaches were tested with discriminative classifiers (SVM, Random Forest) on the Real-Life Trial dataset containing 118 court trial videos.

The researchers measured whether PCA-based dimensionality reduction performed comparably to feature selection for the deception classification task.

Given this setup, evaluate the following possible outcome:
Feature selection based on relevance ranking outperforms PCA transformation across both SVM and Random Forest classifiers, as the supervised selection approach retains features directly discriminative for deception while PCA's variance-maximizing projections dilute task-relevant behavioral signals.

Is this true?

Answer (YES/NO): YES